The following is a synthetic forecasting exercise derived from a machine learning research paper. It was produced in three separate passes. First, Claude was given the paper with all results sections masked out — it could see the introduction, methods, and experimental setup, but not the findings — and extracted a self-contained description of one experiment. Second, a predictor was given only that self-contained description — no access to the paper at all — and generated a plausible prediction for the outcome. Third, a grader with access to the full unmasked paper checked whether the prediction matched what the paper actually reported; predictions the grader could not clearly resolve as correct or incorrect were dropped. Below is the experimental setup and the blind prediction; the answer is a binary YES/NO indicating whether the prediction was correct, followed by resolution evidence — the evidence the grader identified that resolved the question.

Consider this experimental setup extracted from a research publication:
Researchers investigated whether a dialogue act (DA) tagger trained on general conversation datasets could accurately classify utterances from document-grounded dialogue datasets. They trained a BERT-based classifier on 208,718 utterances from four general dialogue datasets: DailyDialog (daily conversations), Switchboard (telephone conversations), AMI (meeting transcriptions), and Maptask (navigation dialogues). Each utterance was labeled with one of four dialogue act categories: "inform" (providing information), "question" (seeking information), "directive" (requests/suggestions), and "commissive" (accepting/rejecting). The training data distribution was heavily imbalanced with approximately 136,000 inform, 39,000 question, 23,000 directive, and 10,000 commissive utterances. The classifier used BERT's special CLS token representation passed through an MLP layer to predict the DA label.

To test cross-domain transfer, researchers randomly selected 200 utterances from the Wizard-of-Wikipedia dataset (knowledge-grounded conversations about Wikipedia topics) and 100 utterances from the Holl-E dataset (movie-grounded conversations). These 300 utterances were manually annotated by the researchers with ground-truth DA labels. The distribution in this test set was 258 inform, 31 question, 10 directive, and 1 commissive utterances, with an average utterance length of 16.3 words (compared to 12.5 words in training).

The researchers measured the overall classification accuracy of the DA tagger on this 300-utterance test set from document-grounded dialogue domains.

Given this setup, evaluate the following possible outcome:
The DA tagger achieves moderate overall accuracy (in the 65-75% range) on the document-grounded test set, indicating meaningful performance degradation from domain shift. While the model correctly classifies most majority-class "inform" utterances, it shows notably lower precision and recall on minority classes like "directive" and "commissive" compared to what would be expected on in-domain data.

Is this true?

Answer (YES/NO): NO